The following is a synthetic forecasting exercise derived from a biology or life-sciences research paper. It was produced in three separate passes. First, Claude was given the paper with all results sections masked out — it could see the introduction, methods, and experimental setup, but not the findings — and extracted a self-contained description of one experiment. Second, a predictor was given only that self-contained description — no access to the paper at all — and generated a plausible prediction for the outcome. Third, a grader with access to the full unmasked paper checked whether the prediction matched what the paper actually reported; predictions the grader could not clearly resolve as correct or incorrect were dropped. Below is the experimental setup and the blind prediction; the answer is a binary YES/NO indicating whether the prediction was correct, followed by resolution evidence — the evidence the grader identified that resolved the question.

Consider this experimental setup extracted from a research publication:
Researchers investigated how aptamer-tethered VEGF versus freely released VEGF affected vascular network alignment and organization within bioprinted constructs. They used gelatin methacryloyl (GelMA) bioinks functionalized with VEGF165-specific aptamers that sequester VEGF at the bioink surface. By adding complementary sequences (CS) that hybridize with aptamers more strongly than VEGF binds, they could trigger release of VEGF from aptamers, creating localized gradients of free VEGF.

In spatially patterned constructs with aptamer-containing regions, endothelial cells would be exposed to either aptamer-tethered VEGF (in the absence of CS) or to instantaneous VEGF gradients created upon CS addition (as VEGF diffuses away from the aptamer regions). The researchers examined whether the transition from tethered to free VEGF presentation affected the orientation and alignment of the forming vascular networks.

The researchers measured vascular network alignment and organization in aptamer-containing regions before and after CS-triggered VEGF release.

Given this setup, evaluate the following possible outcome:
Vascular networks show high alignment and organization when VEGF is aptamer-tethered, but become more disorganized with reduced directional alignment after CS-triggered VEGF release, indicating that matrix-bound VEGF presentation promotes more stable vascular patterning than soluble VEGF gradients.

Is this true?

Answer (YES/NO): NO